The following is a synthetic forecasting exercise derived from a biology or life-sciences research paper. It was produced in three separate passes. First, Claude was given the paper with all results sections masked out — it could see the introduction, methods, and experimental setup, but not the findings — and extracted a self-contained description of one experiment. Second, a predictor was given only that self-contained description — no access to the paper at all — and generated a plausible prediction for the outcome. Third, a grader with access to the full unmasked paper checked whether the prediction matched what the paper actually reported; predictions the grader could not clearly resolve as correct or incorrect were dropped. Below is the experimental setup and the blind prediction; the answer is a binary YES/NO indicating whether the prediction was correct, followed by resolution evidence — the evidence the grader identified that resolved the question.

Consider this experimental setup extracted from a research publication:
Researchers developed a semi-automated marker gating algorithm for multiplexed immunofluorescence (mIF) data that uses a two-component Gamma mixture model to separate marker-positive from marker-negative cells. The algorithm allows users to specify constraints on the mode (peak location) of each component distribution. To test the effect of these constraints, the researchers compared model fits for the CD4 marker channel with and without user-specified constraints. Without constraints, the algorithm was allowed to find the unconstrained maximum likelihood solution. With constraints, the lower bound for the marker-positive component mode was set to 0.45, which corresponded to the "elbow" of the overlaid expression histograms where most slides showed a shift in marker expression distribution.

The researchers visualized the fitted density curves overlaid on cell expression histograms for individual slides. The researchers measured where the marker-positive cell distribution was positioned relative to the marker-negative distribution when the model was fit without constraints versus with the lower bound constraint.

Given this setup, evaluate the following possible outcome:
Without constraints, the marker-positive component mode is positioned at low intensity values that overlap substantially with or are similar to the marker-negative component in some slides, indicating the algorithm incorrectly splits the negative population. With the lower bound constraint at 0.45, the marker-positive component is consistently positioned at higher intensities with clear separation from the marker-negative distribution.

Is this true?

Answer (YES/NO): YES